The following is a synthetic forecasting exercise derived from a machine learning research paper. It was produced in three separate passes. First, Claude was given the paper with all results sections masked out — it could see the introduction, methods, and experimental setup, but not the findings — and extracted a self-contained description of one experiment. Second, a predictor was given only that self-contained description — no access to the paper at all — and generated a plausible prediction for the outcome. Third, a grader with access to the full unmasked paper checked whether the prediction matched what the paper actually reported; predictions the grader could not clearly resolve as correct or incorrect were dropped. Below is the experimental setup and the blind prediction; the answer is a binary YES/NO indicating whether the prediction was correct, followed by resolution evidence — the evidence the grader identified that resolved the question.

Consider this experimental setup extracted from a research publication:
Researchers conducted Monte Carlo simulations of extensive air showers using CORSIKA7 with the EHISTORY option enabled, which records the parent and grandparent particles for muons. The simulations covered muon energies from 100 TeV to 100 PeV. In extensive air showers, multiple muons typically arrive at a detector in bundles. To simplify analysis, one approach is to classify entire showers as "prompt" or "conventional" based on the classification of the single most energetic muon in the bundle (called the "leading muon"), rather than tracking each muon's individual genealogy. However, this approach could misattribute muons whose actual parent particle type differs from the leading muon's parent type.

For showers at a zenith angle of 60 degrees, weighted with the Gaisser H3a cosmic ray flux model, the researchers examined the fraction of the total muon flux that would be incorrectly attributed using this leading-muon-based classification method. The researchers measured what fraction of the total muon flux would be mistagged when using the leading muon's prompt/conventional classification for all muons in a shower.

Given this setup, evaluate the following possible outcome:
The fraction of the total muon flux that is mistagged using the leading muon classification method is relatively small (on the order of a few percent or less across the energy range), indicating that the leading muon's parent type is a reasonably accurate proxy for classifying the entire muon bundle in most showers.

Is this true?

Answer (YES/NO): YES